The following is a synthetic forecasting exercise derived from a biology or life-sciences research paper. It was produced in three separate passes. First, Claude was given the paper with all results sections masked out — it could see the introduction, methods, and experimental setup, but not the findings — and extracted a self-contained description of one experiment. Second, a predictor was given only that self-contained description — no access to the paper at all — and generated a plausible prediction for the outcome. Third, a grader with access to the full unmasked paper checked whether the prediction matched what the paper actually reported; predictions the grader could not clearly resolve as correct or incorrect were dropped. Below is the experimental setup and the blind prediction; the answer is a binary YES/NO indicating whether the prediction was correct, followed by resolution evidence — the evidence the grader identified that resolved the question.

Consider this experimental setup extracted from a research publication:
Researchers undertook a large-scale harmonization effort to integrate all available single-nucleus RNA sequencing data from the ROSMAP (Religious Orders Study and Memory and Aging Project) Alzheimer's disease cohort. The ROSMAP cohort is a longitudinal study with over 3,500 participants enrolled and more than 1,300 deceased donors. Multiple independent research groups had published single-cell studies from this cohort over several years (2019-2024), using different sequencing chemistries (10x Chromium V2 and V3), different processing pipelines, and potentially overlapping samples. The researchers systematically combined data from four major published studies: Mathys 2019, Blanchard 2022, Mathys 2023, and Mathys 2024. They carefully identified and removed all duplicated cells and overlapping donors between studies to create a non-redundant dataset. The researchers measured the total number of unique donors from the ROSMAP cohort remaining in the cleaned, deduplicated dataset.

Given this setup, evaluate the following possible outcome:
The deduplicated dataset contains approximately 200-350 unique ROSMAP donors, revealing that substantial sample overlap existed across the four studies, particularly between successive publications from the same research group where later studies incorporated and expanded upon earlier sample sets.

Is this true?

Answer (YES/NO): NO